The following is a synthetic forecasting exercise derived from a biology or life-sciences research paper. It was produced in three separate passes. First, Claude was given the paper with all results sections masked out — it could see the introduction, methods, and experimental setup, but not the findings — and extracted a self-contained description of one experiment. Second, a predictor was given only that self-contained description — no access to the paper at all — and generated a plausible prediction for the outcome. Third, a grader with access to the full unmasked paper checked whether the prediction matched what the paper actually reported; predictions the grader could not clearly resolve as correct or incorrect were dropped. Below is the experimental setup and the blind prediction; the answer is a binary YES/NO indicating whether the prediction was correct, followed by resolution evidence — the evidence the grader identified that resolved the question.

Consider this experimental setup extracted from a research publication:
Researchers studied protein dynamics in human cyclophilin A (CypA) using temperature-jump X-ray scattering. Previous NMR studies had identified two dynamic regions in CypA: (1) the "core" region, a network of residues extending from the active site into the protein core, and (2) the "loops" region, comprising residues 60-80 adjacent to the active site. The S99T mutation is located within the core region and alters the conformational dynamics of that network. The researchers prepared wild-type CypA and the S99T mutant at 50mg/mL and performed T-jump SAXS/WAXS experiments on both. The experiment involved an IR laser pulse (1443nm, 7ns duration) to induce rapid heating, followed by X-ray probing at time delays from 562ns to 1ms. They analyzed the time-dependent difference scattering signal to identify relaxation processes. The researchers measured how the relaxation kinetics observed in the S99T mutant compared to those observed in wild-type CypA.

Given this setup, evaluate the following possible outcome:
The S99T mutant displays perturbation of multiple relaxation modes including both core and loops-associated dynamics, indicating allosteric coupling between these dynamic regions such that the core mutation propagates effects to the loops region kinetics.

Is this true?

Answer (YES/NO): NO